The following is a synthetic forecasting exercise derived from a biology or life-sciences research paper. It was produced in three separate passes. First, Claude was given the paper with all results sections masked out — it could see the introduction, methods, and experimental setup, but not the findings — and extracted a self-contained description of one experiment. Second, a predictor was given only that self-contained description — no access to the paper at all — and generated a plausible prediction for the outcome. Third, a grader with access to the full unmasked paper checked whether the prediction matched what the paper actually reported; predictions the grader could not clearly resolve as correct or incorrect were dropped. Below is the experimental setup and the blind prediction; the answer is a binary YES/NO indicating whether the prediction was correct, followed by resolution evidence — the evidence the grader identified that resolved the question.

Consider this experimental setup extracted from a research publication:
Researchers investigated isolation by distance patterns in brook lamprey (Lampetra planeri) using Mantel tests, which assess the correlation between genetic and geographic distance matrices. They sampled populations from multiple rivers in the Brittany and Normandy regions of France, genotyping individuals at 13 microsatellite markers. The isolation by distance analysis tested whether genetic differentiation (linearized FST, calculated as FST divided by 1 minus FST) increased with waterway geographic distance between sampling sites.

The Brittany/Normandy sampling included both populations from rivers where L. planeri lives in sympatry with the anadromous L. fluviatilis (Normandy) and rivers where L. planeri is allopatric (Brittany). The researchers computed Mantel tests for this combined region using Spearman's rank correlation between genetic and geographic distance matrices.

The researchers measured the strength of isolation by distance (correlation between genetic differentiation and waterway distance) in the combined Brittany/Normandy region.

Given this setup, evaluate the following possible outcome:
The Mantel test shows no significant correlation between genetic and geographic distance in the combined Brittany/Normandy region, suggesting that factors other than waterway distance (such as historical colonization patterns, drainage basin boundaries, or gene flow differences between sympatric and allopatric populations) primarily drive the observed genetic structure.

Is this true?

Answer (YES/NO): NO